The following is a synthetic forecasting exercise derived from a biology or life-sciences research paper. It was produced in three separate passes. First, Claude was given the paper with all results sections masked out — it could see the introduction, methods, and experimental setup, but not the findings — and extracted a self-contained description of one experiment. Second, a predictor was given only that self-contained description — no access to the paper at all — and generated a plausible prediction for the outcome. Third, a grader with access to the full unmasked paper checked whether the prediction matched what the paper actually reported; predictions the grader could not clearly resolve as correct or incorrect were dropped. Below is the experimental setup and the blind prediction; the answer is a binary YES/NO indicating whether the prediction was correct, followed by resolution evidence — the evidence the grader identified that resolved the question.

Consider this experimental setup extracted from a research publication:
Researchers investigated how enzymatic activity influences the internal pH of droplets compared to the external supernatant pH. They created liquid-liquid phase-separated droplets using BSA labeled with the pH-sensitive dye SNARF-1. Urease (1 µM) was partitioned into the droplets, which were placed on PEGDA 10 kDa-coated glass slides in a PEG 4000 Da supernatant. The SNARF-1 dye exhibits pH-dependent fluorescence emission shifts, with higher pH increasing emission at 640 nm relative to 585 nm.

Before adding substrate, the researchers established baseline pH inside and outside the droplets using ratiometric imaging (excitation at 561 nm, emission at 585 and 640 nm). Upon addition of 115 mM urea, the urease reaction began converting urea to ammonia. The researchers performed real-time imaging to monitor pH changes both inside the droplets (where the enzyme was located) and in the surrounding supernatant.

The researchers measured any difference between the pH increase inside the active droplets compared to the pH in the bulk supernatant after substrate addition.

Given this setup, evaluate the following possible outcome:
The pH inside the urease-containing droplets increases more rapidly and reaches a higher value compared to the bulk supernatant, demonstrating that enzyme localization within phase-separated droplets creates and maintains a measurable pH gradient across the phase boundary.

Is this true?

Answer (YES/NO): YES